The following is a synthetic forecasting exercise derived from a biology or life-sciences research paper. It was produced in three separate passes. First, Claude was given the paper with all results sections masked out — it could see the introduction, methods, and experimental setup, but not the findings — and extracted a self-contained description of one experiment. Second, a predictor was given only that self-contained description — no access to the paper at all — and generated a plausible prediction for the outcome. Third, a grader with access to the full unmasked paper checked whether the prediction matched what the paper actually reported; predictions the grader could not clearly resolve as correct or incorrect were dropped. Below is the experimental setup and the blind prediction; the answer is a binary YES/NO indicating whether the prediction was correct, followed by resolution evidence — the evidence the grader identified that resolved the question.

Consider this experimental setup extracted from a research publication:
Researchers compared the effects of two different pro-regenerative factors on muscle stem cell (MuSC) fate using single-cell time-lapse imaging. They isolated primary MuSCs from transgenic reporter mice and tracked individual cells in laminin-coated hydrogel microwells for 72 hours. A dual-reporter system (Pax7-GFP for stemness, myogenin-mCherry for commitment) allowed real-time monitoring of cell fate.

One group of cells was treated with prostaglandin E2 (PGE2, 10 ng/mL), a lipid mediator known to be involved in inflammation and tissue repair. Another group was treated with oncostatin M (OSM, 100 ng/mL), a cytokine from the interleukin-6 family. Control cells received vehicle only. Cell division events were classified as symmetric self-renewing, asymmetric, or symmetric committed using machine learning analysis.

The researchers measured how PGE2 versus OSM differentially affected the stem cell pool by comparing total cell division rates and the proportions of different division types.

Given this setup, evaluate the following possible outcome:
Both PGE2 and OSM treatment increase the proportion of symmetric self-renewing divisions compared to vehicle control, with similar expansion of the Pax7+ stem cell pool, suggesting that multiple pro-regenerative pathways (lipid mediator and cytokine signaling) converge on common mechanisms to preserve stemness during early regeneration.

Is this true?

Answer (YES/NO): NO